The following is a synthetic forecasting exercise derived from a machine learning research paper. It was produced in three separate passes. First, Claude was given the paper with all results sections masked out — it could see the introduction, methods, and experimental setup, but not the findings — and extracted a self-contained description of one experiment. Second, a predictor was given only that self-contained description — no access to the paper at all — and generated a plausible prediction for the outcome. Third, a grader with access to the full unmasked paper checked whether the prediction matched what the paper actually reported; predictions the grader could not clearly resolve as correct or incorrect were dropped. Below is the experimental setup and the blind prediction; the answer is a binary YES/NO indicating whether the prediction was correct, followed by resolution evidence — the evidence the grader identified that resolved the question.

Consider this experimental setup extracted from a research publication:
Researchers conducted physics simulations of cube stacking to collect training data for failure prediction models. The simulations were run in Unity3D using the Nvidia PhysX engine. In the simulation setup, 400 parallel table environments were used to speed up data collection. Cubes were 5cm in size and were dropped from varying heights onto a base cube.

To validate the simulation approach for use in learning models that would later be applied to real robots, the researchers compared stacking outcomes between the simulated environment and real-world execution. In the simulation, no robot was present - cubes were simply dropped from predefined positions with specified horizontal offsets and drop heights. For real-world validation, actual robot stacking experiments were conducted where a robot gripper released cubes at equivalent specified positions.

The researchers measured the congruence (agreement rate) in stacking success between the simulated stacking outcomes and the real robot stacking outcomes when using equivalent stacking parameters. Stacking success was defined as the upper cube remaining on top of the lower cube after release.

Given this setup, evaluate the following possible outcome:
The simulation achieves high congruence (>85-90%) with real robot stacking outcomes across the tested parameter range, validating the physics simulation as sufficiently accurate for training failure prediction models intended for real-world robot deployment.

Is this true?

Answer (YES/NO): NO